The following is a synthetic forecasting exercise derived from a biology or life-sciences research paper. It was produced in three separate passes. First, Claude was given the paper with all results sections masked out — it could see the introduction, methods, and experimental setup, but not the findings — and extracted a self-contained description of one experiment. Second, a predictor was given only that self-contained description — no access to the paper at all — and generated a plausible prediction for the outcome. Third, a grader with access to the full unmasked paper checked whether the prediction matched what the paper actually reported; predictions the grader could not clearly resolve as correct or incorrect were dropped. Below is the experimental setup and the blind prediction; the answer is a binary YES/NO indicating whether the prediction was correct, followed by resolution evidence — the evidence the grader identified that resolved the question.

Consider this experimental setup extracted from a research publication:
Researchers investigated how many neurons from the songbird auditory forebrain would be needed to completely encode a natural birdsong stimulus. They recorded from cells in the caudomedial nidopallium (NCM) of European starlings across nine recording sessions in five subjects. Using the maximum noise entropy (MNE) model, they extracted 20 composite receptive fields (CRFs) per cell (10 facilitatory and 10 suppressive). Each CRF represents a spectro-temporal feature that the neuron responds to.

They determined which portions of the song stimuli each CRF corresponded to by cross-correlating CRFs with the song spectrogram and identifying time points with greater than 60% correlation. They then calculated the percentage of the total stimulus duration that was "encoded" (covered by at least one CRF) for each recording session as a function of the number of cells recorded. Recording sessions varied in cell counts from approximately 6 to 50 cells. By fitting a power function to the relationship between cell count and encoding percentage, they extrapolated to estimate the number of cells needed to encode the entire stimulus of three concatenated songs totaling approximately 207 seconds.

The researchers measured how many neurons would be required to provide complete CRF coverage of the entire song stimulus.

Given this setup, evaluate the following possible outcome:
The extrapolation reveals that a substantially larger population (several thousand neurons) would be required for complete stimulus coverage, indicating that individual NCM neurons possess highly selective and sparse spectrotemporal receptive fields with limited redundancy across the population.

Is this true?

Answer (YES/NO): NO